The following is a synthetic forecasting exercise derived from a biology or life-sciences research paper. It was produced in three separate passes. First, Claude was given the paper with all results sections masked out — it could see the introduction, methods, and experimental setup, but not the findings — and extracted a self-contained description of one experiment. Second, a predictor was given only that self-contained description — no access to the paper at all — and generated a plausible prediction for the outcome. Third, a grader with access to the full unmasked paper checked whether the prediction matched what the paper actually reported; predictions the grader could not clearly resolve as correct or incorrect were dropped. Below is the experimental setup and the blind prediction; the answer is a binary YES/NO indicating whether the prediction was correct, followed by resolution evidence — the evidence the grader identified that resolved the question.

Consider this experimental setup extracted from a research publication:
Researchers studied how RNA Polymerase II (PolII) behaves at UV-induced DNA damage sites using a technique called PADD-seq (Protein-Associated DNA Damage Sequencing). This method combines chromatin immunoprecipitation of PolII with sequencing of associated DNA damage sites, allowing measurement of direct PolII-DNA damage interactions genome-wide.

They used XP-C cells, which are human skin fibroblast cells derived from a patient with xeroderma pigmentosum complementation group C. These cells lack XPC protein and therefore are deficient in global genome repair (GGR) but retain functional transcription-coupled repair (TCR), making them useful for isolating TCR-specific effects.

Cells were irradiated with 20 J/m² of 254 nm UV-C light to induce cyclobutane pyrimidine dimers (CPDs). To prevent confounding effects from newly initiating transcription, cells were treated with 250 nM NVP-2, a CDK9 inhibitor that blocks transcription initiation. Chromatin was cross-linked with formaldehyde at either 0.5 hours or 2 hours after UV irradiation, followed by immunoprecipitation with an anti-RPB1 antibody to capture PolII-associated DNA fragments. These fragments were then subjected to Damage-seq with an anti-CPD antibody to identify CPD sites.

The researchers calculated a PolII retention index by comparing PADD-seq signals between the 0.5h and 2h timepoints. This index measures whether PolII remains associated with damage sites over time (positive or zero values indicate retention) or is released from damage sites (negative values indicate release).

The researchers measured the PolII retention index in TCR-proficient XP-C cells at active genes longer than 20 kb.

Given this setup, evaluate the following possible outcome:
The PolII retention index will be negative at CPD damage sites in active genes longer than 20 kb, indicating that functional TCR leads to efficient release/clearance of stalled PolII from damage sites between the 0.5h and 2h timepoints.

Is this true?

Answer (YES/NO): YES